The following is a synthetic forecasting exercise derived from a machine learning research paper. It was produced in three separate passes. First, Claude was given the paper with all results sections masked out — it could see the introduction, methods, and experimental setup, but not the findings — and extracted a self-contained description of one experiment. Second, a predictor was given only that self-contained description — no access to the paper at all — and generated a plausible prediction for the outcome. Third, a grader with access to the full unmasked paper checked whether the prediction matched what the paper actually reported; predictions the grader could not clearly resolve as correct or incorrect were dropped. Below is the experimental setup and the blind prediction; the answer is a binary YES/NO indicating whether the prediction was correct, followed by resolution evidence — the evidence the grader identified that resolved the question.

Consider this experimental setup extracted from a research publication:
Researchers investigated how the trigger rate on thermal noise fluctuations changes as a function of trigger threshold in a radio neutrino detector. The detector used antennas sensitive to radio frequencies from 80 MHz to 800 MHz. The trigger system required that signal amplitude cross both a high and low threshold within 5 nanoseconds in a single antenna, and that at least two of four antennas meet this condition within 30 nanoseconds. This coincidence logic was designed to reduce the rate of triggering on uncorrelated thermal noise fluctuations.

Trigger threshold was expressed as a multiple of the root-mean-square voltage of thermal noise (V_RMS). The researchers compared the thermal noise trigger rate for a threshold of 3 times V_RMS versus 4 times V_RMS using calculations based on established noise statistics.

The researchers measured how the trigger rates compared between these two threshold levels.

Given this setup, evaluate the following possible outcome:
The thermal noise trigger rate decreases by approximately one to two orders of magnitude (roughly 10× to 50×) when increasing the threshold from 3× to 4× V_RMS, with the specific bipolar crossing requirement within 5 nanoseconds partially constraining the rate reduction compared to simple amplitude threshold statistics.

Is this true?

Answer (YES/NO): NO